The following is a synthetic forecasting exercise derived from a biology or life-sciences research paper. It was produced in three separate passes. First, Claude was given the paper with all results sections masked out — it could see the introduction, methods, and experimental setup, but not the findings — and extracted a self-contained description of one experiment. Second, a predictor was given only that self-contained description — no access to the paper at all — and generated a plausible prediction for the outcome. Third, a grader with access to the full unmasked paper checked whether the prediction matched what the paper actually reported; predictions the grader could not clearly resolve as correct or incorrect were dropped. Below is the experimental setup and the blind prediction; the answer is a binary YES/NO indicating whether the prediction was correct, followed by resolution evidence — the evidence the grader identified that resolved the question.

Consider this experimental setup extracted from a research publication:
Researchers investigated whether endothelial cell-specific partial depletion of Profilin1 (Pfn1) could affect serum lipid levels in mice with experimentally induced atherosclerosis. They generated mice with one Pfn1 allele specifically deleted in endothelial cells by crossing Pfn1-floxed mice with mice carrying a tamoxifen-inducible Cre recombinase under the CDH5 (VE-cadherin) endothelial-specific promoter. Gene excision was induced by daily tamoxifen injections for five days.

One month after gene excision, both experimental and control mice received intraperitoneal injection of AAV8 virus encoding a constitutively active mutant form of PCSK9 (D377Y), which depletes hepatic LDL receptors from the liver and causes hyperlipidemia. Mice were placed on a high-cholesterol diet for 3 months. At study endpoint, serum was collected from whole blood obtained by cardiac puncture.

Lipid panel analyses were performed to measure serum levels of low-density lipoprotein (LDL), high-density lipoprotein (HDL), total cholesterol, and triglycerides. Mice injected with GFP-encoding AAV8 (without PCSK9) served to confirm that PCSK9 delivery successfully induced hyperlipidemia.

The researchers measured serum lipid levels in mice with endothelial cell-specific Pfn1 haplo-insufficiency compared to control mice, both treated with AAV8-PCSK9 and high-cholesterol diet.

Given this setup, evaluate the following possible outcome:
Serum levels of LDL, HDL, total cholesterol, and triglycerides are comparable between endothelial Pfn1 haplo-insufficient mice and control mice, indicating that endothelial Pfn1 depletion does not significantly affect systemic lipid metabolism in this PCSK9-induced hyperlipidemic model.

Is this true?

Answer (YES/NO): YES